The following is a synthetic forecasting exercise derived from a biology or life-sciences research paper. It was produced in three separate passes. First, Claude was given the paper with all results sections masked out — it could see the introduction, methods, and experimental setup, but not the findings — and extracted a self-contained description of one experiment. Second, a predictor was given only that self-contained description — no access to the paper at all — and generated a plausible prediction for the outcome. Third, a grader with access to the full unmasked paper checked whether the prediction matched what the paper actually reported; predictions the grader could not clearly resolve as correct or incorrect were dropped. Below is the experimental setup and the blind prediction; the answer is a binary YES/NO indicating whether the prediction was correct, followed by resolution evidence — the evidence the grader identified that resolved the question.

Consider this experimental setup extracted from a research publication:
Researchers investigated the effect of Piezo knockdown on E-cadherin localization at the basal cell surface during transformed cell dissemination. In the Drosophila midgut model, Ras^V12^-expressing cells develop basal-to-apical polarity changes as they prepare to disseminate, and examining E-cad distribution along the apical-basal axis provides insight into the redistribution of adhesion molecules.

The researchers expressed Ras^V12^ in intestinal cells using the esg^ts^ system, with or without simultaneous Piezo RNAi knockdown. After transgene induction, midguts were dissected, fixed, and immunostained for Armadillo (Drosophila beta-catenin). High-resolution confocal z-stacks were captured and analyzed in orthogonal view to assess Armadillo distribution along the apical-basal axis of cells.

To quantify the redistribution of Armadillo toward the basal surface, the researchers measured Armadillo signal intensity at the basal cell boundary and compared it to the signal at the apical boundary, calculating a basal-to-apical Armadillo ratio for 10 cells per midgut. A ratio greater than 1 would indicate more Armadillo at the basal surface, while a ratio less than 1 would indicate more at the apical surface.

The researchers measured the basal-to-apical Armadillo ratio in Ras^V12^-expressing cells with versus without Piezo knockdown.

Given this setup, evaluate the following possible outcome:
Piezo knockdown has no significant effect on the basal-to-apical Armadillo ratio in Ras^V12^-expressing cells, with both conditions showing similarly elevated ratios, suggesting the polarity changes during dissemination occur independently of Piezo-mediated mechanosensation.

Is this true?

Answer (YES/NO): NO